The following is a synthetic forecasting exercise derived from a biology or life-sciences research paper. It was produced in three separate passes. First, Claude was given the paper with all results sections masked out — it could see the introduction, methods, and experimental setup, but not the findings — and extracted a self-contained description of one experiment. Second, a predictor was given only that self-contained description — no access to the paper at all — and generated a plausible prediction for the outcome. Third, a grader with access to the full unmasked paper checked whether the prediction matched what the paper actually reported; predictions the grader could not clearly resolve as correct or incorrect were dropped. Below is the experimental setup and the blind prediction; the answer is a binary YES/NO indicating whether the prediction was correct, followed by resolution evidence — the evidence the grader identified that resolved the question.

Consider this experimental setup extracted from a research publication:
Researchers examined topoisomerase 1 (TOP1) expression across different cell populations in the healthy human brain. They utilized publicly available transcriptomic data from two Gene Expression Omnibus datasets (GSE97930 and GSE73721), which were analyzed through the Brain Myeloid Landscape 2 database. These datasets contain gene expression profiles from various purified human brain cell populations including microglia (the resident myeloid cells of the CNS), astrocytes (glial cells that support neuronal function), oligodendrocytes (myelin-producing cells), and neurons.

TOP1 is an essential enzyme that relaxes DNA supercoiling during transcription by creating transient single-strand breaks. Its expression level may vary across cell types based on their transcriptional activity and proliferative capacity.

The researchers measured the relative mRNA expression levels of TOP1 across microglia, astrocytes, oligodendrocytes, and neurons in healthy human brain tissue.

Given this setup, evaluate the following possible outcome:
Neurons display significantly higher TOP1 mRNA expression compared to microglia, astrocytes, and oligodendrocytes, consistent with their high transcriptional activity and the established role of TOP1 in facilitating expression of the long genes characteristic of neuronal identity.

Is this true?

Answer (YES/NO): NO